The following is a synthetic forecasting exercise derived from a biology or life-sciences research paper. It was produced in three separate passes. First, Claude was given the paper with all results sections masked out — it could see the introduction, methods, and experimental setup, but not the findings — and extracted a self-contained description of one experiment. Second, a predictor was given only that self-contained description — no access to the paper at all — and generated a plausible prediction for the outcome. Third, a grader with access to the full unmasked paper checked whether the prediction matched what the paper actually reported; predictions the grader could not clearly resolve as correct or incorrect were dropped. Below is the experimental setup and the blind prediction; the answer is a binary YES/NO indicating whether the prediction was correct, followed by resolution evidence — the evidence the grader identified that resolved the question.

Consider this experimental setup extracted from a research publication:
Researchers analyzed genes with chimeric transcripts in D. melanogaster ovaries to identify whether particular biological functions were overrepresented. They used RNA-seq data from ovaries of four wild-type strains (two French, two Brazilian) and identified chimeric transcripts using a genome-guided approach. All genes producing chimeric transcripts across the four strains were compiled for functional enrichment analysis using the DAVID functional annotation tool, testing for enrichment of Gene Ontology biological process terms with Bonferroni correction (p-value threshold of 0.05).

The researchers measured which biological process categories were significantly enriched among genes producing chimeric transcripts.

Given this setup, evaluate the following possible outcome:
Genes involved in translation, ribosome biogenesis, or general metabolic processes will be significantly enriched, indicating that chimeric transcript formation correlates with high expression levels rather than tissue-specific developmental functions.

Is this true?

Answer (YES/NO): NO